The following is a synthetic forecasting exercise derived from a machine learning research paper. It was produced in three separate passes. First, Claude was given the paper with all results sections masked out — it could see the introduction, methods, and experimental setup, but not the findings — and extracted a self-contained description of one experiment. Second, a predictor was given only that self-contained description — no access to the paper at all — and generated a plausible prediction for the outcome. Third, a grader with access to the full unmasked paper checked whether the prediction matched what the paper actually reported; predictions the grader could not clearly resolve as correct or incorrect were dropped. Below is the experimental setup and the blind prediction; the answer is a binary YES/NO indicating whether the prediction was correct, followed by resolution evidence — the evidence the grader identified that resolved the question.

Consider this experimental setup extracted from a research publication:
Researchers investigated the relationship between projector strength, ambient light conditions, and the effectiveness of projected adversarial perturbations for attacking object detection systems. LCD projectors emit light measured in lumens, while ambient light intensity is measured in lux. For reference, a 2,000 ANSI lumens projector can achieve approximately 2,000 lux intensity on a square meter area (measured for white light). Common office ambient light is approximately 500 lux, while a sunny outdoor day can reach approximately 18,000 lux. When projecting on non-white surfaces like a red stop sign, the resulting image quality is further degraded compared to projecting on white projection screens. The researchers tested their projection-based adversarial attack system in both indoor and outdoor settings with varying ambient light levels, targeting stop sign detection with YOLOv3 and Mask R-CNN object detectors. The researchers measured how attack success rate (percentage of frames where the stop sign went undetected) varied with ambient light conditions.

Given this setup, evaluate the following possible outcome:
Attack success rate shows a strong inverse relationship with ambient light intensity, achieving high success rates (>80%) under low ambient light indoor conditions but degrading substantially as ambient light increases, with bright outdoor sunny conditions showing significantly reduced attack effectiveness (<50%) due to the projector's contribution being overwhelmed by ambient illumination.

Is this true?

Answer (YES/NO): NO